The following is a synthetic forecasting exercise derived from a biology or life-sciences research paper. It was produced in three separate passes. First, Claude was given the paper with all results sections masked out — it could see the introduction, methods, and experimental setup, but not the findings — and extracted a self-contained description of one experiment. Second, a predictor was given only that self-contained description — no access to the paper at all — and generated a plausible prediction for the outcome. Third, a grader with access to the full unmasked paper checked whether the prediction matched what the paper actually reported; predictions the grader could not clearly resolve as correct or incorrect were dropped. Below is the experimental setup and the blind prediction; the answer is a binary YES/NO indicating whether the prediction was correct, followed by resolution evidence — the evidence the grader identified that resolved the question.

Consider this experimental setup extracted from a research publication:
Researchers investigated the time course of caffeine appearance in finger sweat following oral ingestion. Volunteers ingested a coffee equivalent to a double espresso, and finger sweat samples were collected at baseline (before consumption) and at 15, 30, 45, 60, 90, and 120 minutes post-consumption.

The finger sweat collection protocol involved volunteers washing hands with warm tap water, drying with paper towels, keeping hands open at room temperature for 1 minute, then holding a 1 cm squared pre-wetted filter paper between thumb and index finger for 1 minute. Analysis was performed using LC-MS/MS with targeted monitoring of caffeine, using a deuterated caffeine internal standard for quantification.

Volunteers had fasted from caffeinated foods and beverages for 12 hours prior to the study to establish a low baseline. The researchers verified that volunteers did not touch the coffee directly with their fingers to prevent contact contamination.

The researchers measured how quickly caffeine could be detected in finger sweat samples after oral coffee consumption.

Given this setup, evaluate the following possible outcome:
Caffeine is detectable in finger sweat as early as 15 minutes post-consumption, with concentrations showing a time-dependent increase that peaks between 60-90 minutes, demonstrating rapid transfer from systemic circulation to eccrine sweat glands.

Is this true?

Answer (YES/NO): NO